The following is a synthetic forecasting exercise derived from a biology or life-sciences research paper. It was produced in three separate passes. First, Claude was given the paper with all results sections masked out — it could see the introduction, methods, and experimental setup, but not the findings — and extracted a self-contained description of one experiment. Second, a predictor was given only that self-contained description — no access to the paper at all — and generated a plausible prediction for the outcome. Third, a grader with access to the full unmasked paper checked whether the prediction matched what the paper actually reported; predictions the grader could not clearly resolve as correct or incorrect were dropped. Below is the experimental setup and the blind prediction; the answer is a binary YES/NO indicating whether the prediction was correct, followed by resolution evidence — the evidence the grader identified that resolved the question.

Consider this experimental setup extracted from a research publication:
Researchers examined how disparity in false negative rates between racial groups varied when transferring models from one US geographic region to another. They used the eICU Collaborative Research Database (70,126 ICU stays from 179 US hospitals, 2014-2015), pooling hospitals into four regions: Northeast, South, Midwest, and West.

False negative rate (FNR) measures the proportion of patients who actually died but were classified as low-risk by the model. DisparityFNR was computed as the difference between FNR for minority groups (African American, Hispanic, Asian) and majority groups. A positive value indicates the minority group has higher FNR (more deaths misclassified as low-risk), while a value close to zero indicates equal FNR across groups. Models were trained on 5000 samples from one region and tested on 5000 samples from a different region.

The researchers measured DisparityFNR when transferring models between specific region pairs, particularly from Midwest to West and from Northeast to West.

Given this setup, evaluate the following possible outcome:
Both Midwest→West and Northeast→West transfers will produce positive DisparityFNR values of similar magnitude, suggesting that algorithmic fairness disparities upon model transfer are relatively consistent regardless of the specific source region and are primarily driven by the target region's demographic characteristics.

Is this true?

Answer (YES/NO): YES